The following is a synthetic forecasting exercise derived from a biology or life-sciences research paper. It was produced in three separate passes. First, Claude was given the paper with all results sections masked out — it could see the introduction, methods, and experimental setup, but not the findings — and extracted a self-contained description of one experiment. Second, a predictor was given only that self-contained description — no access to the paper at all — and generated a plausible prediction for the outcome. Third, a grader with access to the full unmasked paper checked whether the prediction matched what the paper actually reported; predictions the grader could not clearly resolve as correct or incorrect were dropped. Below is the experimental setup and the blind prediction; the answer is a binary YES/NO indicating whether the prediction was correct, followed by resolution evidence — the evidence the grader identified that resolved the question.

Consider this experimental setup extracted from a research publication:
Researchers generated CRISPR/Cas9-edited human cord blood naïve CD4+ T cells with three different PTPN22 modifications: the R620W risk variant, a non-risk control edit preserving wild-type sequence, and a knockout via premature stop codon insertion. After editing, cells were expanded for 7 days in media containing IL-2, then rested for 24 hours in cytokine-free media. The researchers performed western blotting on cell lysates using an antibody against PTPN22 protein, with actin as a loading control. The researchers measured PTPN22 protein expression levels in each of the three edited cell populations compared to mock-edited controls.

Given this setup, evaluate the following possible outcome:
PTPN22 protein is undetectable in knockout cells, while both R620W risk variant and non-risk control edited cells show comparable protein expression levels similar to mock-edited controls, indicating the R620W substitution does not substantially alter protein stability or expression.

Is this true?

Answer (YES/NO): NO